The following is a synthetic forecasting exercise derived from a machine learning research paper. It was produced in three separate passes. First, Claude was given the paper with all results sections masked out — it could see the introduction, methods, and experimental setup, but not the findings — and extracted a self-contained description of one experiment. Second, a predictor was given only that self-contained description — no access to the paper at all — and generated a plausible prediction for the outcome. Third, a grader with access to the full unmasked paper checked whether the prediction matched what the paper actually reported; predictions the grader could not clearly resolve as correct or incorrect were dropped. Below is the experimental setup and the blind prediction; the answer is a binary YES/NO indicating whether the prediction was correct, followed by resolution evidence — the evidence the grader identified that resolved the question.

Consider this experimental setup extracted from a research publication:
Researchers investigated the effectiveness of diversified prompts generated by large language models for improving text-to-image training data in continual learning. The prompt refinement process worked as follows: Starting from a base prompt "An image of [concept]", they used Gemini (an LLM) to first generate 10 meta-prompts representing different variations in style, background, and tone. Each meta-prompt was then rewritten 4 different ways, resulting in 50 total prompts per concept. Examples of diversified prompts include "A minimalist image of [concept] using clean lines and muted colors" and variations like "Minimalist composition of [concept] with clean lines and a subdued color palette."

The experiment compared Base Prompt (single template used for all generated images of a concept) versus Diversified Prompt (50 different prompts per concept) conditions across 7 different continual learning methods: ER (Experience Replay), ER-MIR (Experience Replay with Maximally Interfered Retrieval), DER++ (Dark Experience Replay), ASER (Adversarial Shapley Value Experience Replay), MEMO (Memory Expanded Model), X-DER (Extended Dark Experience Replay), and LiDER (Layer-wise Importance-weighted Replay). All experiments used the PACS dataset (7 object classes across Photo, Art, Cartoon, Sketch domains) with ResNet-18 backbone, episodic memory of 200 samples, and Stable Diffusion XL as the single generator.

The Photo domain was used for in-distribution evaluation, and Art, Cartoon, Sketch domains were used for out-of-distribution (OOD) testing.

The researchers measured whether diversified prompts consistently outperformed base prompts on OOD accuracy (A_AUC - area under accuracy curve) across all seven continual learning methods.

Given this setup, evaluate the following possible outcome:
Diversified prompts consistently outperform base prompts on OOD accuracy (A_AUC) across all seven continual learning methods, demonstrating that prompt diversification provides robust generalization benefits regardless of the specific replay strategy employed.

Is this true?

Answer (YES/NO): YES